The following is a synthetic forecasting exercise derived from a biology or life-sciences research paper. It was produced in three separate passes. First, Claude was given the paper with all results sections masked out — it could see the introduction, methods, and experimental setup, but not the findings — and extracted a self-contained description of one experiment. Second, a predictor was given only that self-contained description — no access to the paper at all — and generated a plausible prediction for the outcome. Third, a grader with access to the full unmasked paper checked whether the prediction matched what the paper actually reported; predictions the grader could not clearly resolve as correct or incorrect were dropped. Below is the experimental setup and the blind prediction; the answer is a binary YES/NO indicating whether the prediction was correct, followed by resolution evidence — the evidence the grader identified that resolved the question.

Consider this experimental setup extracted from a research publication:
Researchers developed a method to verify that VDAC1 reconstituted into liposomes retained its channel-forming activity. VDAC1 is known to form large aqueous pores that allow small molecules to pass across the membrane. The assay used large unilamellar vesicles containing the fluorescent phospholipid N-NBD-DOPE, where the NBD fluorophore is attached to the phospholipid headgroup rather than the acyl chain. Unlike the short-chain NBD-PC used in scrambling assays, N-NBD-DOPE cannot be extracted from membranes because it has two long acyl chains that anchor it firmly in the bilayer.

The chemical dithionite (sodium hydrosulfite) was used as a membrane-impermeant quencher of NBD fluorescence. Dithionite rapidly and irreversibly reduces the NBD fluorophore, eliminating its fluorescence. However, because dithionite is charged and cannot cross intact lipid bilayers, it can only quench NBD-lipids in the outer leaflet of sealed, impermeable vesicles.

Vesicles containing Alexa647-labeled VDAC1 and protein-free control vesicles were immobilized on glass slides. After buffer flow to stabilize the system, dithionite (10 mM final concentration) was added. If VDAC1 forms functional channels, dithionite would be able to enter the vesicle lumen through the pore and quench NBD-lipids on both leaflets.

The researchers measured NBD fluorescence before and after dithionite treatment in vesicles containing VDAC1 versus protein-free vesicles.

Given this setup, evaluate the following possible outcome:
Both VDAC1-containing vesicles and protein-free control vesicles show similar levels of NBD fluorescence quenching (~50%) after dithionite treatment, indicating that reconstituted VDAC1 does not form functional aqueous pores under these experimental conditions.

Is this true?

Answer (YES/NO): NO